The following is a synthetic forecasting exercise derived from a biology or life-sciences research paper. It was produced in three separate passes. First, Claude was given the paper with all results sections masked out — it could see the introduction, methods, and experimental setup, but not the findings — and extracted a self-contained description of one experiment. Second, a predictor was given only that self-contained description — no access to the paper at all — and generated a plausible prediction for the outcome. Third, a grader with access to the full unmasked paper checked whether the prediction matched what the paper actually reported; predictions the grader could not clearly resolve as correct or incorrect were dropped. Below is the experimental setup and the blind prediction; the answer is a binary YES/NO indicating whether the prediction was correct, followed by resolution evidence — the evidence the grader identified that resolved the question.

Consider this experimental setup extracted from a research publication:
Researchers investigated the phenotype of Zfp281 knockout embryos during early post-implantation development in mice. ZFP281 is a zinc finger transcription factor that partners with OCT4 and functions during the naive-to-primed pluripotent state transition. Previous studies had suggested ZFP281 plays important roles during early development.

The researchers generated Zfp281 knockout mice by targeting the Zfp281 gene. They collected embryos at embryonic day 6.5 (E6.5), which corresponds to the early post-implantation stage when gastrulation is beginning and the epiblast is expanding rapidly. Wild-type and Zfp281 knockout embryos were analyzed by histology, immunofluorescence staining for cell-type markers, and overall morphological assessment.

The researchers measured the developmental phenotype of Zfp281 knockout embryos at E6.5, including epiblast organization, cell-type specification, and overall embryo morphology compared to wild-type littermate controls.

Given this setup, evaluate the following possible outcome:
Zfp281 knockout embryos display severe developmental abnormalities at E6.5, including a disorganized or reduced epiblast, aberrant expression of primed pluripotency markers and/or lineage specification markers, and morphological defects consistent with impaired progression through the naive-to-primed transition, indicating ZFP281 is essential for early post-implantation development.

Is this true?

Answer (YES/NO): YES